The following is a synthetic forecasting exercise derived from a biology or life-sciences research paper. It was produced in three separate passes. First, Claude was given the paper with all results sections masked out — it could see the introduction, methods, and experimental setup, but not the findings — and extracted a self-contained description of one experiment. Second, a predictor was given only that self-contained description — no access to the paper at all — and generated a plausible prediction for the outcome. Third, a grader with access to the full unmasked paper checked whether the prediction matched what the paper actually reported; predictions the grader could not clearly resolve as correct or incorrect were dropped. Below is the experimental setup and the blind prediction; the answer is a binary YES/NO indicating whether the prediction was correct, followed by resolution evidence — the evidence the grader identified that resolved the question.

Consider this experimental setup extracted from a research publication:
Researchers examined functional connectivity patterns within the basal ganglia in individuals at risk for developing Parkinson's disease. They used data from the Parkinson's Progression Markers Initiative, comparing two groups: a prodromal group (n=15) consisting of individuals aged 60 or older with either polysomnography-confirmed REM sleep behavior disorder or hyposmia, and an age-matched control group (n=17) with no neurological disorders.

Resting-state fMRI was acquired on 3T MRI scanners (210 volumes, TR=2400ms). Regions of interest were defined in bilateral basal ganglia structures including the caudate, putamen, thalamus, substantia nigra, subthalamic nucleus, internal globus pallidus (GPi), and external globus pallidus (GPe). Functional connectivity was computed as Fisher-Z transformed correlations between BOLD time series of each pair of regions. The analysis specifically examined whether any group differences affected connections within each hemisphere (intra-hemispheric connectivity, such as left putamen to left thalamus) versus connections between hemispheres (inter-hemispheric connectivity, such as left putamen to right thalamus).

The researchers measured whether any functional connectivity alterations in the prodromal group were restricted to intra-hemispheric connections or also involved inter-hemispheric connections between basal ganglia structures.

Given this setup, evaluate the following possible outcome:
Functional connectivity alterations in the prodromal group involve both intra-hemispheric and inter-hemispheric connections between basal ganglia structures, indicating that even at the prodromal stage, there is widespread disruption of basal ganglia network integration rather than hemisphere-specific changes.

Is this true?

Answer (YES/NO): YES